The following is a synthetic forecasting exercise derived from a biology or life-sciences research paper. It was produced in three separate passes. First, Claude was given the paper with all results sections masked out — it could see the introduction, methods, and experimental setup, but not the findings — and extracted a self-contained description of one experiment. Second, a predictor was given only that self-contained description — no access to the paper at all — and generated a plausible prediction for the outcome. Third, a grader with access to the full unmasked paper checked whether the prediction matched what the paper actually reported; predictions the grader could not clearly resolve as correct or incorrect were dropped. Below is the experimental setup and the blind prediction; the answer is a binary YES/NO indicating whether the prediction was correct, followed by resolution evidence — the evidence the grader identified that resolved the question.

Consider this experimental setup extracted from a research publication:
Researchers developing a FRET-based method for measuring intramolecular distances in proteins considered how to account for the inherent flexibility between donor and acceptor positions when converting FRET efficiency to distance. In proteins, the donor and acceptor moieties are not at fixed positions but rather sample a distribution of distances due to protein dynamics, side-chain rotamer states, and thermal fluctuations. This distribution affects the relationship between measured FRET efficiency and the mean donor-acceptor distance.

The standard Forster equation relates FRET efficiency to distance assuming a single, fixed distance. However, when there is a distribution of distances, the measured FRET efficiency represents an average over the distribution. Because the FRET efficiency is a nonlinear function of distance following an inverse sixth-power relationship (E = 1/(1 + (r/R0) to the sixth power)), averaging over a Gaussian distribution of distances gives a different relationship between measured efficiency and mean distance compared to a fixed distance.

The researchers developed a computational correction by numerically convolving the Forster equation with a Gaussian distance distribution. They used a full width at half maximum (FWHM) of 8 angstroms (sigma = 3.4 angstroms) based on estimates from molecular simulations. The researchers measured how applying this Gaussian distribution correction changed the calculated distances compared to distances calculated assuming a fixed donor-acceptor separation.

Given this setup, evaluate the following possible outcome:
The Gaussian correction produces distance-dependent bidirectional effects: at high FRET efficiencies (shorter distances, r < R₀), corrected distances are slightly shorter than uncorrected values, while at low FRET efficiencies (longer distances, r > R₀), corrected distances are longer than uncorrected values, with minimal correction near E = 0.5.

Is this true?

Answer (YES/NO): YES